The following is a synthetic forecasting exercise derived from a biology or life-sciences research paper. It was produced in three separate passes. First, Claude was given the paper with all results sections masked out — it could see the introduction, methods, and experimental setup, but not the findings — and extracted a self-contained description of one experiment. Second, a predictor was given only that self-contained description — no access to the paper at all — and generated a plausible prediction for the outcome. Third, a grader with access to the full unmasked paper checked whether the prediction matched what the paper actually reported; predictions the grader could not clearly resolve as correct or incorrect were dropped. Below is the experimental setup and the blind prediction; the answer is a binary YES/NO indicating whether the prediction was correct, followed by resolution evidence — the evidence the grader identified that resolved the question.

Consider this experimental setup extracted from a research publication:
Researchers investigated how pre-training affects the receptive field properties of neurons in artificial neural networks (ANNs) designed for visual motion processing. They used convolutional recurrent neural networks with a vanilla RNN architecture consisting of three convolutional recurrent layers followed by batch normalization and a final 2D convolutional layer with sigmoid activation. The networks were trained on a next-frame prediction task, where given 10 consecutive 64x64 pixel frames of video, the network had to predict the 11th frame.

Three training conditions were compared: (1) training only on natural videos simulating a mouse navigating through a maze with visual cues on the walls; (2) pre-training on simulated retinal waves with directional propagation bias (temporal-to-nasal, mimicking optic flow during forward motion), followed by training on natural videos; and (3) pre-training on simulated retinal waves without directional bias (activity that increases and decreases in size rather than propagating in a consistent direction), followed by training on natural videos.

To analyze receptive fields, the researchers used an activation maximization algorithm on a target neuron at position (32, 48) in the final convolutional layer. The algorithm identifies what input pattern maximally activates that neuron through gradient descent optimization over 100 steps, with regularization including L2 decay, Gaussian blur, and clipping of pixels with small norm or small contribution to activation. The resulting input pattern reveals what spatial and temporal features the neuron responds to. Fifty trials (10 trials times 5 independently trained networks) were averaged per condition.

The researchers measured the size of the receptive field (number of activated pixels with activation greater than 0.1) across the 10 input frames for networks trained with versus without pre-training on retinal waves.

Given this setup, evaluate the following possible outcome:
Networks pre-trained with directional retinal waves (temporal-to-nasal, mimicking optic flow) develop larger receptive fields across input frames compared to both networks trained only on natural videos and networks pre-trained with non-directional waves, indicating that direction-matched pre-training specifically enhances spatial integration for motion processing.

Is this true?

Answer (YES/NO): NO